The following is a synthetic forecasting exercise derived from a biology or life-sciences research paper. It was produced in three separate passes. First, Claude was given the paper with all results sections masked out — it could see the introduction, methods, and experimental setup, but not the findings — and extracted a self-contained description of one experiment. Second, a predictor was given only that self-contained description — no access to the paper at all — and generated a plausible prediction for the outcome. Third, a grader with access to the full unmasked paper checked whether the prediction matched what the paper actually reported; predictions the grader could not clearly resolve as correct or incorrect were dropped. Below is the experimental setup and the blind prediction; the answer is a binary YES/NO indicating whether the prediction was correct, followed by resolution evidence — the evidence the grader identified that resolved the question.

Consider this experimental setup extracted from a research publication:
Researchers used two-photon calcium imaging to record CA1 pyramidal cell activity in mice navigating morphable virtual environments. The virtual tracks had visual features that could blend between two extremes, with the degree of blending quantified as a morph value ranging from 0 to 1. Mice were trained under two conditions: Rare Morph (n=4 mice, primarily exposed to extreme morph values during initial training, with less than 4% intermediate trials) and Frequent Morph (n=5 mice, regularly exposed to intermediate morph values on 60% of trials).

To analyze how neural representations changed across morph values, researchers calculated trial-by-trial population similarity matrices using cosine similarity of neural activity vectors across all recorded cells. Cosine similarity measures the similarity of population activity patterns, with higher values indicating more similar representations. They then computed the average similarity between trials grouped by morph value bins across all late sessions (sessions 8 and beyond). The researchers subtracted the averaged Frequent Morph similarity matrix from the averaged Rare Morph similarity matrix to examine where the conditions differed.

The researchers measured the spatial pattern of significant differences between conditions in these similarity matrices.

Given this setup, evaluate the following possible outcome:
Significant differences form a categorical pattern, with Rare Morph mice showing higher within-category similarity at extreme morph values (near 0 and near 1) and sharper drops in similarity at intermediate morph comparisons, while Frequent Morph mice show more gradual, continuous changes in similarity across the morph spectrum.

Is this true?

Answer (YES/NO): YES